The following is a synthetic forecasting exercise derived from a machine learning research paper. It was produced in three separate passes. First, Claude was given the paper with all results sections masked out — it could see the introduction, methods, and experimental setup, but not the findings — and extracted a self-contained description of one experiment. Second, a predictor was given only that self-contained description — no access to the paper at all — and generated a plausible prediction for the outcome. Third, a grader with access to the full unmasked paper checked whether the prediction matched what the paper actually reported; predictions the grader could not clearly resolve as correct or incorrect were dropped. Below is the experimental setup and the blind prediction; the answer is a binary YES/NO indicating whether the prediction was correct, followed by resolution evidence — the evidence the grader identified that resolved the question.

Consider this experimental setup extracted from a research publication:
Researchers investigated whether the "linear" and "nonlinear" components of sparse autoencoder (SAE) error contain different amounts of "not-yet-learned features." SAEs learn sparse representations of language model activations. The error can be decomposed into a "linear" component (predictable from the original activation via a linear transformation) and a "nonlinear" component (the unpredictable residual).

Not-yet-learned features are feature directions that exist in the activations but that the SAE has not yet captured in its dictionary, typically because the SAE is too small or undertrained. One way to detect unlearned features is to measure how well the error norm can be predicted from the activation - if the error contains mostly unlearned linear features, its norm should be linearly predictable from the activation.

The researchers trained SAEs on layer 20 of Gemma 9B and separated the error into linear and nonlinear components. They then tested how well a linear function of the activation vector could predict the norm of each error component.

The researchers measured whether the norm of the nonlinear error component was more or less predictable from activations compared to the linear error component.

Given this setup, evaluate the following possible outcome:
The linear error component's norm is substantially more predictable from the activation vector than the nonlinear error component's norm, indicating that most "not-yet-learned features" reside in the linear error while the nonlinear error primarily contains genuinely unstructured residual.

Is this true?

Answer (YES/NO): YES